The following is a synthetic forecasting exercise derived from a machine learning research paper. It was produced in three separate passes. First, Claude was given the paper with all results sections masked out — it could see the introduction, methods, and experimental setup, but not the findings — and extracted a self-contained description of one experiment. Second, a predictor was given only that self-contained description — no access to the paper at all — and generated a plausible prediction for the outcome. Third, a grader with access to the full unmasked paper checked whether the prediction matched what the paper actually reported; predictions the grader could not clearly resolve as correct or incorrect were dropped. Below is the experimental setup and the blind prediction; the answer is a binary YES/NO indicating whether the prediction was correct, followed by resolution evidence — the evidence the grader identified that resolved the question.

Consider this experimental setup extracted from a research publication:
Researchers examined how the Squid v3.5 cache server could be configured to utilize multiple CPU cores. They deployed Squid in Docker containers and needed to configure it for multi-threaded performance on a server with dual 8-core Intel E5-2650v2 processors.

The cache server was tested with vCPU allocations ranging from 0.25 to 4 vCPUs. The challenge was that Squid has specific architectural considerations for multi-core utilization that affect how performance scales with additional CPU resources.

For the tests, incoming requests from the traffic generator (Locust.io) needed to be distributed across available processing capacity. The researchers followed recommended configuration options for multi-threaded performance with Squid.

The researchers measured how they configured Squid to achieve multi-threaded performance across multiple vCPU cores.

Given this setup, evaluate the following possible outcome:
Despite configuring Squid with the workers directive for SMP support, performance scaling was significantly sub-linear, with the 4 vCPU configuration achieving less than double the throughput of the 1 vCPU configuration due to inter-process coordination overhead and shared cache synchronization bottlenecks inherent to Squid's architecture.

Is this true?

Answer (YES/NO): NO